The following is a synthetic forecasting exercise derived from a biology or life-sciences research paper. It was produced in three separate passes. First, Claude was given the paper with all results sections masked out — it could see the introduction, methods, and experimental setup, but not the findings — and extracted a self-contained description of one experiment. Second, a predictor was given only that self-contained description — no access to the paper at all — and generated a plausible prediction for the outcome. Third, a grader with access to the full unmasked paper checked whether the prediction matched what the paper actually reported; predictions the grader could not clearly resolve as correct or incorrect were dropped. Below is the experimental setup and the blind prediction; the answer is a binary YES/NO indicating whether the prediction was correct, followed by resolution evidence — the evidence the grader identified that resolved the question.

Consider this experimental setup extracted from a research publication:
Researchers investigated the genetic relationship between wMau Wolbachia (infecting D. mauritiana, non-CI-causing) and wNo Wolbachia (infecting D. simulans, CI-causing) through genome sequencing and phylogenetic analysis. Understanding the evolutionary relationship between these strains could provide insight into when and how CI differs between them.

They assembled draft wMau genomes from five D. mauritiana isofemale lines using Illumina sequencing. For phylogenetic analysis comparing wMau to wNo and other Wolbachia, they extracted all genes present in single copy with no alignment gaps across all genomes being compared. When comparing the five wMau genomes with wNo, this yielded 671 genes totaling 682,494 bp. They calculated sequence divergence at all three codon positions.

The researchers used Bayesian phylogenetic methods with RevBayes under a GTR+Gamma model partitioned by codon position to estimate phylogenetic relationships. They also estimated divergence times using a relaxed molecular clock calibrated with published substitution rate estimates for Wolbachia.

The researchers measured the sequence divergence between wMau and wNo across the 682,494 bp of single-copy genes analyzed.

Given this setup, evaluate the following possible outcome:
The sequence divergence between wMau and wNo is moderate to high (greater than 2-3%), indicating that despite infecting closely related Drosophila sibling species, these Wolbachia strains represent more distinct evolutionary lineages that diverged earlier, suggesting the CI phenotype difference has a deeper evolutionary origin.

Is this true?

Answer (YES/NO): NO